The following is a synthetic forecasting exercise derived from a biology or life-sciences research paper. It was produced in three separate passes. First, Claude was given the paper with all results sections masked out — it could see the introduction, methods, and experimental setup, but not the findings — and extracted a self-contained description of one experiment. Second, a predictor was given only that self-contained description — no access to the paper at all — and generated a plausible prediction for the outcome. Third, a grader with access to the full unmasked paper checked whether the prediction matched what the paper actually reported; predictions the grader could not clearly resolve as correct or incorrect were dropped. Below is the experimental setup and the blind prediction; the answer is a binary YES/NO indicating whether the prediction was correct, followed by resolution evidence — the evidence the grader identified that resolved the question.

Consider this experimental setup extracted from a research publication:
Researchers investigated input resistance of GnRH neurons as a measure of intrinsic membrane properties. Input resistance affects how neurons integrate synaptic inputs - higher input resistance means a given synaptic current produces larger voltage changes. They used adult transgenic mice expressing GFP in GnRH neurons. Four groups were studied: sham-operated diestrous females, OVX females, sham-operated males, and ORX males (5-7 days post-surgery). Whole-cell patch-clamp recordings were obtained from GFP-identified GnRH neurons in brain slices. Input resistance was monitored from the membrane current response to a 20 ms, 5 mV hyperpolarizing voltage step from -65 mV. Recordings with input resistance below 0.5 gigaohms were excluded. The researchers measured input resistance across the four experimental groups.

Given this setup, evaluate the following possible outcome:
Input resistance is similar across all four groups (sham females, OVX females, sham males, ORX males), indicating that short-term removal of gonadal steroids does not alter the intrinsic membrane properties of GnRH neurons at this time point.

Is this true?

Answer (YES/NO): YES